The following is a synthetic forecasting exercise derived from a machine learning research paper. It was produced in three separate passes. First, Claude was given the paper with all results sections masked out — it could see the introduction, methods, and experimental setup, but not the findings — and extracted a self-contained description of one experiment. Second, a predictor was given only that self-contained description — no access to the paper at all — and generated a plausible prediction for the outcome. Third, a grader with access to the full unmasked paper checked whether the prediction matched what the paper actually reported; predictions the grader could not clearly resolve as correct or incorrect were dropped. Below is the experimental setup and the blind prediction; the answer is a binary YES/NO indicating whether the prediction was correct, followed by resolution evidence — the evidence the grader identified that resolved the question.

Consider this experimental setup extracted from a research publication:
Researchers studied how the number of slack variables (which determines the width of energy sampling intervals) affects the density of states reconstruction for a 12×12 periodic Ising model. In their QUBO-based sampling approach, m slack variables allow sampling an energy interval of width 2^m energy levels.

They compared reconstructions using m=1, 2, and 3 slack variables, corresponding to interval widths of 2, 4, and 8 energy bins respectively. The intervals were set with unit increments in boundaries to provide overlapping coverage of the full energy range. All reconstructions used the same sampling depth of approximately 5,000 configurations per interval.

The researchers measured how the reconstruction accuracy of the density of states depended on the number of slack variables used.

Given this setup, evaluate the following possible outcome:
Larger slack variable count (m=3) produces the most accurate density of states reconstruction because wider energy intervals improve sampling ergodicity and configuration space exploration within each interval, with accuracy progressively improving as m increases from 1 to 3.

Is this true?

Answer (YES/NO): NO